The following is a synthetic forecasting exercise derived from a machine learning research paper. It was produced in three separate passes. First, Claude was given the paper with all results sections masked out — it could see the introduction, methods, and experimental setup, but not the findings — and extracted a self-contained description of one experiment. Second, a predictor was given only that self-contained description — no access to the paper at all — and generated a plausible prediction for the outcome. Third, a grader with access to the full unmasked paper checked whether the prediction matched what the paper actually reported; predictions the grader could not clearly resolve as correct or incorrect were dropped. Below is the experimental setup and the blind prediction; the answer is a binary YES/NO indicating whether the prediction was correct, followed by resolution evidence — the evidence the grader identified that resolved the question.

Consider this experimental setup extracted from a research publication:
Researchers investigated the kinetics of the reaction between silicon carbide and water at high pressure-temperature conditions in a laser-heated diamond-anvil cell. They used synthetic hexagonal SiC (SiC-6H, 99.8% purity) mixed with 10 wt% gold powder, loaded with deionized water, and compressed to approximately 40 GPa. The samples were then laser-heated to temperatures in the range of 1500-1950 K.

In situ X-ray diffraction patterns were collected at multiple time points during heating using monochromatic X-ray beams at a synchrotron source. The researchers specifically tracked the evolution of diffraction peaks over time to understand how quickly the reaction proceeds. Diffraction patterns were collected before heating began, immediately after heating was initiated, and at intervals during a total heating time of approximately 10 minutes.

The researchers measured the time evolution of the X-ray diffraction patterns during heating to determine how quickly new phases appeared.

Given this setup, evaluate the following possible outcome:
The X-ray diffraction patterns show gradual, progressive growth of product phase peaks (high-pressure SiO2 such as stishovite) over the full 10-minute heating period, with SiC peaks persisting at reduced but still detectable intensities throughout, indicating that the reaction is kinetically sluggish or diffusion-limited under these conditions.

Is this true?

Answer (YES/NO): NO